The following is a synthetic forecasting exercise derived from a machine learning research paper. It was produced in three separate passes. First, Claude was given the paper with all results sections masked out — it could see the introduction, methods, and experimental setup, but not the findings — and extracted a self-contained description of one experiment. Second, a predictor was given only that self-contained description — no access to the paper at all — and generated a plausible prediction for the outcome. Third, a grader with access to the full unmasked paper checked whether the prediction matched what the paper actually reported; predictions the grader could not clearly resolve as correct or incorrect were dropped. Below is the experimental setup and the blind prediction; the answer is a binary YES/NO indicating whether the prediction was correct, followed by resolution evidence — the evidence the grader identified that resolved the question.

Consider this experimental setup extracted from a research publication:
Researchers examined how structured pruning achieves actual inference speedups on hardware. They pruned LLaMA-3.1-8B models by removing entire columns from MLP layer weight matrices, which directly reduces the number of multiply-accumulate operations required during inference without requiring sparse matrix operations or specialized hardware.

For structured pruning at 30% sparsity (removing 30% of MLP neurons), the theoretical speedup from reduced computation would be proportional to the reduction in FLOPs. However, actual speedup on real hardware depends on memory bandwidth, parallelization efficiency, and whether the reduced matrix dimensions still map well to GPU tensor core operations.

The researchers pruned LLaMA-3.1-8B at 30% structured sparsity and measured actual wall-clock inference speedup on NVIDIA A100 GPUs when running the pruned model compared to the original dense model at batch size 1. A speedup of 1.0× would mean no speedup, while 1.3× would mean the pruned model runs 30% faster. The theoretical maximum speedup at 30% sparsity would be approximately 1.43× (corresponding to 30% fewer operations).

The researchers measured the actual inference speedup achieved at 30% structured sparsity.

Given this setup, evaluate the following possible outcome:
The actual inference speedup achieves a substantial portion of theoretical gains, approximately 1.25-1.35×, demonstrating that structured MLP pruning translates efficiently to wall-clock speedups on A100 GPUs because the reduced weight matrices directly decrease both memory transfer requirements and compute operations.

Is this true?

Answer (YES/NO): YES